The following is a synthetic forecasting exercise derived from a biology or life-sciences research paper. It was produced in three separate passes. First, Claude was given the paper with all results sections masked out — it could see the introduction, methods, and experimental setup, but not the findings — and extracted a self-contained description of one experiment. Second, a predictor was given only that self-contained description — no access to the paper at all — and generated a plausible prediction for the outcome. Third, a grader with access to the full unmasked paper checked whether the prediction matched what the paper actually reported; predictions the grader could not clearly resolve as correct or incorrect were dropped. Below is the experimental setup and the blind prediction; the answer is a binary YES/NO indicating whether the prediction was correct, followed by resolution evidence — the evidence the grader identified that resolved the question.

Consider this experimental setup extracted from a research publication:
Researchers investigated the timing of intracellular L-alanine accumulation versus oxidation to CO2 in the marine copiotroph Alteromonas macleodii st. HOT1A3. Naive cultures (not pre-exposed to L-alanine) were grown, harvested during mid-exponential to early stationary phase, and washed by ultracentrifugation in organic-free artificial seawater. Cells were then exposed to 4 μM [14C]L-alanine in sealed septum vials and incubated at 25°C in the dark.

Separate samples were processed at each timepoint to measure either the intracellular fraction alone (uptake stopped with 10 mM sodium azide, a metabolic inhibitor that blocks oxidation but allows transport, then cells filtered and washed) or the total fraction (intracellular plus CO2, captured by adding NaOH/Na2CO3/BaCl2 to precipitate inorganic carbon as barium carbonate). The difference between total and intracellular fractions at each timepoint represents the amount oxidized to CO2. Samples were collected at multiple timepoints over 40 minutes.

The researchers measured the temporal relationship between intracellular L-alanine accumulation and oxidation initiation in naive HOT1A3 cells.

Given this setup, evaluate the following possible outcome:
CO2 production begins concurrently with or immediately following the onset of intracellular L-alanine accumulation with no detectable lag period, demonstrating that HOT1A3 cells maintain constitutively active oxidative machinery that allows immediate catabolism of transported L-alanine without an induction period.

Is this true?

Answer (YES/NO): NO